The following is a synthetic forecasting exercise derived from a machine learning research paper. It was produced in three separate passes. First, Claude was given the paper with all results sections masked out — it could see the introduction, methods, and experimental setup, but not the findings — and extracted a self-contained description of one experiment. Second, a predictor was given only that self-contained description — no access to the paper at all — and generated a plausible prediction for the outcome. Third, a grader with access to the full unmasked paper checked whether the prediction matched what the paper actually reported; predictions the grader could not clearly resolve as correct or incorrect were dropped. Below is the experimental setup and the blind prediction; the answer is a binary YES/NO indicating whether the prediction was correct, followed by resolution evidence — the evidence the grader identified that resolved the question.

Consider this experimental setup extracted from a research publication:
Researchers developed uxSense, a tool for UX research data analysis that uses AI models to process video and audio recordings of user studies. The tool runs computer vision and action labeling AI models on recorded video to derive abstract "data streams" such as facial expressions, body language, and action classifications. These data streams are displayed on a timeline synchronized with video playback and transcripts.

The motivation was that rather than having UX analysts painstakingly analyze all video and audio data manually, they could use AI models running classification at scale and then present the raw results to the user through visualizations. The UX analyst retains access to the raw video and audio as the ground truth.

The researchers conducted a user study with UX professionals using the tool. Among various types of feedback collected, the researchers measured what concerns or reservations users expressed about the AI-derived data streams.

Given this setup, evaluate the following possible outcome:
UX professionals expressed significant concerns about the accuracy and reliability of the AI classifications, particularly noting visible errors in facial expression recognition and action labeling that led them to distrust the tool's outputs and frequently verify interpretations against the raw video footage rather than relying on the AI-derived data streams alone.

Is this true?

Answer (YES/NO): NO